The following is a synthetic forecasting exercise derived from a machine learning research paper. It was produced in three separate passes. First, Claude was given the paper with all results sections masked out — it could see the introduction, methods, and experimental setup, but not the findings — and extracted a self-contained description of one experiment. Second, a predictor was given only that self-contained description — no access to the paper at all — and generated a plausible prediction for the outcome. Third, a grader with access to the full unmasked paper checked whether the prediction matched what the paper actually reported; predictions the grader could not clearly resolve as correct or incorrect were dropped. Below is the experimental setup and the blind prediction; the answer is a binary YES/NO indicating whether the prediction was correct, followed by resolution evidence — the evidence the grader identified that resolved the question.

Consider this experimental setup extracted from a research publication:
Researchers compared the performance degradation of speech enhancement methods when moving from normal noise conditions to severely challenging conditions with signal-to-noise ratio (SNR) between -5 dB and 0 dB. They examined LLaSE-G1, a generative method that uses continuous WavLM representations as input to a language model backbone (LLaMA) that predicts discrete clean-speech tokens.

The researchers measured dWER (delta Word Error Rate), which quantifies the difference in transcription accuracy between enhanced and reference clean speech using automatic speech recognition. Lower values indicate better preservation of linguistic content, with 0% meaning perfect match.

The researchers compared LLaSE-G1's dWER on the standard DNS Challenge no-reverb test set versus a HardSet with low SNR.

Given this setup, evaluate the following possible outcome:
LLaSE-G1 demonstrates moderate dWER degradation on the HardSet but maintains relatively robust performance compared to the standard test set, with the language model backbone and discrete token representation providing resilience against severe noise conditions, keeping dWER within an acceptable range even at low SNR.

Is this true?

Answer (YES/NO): NO